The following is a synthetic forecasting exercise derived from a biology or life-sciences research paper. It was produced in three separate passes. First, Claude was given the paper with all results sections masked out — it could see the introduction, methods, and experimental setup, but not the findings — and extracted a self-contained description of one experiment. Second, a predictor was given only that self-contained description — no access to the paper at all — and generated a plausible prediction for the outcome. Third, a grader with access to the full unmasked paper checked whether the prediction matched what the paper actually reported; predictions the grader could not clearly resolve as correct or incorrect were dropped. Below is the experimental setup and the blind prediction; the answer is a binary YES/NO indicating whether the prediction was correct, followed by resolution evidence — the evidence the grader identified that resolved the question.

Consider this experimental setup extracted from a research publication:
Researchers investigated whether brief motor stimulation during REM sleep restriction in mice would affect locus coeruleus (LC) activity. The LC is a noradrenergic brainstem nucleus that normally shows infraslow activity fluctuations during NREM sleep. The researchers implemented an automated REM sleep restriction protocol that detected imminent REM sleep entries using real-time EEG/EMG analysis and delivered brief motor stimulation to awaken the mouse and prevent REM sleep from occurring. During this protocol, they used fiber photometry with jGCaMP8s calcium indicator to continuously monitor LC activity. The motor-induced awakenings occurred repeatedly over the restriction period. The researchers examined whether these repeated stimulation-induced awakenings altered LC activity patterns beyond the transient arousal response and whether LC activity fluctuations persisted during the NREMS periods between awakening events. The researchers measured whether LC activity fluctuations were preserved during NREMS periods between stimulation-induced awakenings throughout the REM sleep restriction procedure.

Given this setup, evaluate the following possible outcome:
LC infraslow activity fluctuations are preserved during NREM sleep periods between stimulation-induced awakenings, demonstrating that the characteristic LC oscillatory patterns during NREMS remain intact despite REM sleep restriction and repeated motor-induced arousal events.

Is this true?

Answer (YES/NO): YES